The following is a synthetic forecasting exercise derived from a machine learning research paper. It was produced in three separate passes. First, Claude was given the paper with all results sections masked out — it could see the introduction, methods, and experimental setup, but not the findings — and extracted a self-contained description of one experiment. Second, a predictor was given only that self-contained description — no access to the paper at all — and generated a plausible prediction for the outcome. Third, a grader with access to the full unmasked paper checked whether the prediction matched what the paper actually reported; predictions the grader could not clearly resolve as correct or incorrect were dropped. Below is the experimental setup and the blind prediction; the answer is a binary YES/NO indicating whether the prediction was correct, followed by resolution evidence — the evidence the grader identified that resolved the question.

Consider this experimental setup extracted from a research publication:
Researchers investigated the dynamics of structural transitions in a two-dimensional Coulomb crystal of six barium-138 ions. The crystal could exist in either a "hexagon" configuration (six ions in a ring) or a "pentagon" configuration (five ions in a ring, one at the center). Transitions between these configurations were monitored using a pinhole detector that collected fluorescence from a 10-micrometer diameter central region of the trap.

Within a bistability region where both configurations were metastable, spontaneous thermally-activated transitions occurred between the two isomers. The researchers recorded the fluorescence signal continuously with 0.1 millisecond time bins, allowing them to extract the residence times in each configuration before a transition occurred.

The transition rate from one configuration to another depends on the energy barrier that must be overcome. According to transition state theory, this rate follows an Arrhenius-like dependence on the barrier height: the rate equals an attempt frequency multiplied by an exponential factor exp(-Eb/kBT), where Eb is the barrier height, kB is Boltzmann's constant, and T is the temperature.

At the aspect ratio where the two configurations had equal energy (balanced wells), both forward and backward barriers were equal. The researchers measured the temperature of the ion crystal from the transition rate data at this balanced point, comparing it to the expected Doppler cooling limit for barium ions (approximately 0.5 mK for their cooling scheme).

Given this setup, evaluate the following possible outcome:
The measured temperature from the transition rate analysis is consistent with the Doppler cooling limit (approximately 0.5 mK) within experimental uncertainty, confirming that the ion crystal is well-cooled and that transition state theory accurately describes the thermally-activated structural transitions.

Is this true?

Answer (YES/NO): NO